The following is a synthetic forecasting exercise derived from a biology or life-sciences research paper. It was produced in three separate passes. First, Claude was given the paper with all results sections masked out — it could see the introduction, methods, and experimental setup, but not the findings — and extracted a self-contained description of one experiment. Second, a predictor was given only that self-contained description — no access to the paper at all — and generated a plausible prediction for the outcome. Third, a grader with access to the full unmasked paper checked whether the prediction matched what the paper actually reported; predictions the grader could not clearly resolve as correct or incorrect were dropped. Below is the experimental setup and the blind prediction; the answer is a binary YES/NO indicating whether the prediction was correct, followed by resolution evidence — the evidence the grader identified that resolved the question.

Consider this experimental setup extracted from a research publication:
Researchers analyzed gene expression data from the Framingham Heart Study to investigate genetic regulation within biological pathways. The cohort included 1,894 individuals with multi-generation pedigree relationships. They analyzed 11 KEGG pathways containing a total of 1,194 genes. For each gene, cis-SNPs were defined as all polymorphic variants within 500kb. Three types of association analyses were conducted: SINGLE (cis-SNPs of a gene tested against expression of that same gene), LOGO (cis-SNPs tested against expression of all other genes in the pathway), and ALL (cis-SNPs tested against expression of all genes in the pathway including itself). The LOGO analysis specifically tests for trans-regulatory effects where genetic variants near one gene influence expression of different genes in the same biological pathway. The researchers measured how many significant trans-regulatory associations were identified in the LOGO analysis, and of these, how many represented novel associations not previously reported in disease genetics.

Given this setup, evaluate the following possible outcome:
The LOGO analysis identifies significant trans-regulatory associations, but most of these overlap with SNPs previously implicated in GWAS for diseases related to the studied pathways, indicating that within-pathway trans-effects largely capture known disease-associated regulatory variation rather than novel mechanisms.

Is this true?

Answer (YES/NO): NO